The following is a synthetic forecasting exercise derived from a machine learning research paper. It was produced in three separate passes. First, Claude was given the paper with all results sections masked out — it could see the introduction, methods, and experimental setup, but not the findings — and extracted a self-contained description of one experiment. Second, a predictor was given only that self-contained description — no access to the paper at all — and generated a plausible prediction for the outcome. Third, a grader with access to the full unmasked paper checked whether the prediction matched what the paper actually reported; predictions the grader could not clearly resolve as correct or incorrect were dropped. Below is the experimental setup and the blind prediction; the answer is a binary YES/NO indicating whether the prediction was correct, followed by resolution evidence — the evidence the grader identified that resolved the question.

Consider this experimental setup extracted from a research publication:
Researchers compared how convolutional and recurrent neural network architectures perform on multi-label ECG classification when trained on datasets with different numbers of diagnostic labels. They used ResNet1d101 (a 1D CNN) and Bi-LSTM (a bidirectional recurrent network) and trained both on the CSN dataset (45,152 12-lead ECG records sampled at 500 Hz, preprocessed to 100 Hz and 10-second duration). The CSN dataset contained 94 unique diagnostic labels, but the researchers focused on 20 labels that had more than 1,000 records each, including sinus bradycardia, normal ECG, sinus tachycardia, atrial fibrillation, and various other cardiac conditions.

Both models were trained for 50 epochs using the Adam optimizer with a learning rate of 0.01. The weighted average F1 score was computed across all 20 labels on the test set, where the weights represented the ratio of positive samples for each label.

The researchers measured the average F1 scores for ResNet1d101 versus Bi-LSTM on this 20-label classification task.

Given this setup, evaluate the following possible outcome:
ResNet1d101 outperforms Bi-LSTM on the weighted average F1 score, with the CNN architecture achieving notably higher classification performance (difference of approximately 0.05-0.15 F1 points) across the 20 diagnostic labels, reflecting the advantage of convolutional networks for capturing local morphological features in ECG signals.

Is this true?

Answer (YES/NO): NO